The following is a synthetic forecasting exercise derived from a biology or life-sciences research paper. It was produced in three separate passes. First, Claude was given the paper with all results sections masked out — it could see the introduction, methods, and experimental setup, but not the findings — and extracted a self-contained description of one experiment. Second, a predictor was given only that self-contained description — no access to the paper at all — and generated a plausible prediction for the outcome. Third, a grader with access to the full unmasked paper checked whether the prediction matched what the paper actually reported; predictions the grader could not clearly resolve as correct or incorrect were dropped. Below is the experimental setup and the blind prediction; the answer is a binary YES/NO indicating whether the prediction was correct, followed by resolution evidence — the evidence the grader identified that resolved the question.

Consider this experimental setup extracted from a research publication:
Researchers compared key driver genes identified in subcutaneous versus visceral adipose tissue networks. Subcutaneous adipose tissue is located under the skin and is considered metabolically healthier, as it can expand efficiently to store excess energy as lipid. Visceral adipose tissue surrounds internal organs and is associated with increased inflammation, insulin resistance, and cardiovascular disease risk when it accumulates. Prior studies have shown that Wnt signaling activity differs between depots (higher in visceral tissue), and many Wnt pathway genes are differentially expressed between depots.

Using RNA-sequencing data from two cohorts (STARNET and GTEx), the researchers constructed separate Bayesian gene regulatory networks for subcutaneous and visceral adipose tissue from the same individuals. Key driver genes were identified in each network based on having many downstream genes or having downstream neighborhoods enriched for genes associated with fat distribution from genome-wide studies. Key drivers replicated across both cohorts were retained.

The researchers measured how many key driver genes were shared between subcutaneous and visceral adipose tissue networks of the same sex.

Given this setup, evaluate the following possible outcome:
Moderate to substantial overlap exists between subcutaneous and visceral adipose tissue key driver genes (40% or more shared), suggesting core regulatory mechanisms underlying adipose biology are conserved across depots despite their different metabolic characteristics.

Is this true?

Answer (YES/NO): NO